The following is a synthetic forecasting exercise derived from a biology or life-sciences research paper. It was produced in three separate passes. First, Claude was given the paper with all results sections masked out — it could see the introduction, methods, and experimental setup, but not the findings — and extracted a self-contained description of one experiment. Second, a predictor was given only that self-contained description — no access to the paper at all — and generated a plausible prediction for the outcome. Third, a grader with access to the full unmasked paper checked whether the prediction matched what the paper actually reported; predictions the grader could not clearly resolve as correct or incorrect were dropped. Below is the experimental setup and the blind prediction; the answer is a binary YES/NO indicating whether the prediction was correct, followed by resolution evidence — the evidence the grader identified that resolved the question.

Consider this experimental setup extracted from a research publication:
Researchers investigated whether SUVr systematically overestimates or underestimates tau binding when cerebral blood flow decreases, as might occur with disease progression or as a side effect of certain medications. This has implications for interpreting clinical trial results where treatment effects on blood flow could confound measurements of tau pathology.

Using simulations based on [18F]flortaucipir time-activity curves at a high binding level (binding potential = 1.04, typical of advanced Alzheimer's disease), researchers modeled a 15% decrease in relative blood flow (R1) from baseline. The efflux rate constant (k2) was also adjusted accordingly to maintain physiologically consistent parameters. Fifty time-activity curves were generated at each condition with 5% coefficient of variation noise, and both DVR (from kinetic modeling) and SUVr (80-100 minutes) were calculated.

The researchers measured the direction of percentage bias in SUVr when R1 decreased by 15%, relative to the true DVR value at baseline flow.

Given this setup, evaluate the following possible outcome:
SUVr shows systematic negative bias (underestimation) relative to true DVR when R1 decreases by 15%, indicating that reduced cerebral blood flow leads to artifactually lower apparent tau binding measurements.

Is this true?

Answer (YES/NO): NO